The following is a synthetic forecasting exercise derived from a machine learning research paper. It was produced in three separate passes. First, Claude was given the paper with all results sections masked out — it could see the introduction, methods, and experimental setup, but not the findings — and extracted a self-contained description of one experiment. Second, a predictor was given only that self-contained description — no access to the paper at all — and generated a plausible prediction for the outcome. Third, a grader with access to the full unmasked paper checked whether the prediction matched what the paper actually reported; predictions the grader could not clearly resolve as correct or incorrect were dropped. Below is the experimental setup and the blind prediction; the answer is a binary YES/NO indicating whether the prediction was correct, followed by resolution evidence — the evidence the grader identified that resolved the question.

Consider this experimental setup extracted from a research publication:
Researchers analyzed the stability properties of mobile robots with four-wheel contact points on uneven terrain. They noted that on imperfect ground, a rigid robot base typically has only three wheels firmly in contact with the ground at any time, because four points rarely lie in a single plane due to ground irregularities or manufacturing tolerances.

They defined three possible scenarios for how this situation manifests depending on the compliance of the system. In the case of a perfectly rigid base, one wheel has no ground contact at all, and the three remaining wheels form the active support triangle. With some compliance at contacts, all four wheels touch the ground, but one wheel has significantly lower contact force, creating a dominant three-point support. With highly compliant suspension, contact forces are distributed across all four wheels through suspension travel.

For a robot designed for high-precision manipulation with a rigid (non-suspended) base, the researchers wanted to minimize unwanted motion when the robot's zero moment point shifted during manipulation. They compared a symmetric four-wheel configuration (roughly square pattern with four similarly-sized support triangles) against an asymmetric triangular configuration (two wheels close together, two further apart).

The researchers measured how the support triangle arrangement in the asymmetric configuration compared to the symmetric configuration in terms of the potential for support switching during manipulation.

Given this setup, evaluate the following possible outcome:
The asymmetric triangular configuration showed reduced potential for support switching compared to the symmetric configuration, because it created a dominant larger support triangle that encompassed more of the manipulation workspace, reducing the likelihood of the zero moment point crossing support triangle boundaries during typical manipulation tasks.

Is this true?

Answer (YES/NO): NO